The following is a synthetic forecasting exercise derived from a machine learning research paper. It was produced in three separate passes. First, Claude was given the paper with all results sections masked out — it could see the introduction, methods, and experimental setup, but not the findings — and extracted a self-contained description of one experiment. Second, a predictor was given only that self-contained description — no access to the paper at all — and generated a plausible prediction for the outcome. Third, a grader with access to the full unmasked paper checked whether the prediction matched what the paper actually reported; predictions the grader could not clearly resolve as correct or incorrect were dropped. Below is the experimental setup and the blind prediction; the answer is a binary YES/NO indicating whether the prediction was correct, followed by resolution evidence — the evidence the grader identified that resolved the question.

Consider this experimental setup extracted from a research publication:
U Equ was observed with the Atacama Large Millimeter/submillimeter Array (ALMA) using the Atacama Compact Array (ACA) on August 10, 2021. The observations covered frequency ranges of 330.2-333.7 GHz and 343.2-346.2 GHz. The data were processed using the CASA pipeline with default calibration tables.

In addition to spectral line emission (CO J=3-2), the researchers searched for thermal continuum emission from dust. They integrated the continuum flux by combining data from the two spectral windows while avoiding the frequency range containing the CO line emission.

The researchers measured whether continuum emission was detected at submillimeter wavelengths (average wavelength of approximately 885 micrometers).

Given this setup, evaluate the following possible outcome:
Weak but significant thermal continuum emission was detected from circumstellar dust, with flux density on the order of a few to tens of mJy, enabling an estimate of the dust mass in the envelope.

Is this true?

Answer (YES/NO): YES